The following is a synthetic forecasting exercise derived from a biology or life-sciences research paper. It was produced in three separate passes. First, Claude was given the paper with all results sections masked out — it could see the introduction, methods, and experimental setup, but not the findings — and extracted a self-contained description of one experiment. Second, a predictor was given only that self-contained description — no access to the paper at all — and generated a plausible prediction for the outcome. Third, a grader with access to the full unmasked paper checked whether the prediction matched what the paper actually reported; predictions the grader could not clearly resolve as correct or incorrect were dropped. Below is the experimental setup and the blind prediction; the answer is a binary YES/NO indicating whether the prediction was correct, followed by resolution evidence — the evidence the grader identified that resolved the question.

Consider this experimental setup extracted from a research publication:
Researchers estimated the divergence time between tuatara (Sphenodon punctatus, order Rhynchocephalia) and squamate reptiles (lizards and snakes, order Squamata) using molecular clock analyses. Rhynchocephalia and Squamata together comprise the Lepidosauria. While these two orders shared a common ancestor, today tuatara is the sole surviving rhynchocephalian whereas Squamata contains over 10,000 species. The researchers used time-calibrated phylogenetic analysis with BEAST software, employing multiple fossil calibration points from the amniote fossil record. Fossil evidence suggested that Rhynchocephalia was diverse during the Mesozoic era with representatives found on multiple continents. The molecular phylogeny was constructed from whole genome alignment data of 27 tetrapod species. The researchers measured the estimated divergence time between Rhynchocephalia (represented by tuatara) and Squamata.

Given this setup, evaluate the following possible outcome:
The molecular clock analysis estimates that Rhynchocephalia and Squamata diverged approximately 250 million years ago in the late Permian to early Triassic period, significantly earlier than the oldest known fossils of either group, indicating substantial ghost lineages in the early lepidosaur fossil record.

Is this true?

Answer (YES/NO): YES